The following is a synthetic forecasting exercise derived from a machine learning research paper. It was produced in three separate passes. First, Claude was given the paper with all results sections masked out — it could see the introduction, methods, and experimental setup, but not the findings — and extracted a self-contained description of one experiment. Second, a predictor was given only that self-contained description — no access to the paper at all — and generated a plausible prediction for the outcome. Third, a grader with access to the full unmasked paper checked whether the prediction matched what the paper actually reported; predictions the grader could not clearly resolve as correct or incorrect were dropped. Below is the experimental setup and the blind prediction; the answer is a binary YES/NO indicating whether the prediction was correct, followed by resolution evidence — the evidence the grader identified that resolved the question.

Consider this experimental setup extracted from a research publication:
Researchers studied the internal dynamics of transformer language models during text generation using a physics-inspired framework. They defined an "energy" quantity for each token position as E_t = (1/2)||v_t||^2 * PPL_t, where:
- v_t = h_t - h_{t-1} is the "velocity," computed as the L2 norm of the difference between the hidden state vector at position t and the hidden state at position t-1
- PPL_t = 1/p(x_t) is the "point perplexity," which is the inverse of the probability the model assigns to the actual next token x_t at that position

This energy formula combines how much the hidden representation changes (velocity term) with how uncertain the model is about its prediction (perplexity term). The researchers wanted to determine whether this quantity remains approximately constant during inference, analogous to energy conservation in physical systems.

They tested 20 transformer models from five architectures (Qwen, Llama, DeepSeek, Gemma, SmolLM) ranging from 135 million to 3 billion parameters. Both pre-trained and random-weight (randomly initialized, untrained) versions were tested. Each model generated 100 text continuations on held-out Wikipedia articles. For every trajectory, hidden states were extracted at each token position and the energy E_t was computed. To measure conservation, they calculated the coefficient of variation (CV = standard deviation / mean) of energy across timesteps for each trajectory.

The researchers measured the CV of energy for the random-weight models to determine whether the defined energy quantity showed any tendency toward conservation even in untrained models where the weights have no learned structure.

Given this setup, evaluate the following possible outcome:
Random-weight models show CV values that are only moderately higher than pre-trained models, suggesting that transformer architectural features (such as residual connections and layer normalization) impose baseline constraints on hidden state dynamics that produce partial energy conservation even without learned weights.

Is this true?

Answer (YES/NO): NO